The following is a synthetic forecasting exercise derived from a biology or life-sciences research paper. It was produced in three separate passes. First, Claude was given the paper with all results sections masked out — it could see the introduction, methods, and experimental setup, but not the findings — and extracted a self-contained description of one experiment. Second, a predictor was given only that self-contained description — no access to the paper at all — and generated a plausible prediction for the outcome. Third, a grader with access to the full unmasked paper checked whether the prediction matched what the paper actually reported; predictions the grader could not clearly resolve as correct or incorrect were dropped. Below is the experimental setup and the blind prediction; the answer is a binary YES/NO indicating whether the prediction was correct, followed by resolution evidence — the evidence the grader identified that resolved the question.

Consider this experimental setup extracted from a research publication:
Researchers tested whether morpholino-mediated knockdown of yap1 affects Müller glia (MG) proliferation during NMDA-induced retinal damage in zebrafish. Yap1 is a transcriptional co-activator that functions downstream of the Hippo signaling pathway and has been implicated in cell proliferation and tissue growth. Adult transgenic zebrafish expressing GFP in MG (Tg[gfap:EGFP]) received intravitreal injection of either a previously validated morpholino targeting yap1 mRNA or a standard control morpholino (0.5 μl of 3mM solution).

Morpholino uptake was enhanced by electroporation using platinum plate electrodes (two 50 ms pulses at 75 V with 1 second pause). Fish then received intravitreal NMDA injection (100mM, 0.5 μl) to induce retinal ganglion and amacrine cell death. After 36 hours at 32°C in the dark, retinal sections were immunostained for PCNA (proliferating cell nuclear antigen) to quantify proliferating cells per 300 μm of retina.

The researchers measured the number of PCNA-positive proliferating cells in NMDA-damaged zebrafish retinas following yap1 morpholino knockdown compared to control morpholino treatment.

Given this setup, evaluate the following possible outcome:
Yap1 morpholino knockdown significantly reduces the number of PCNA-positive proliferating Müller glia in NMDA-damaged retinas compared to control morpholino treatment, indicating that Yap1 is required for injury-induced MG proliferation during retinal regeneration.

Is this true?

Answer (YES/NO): NO